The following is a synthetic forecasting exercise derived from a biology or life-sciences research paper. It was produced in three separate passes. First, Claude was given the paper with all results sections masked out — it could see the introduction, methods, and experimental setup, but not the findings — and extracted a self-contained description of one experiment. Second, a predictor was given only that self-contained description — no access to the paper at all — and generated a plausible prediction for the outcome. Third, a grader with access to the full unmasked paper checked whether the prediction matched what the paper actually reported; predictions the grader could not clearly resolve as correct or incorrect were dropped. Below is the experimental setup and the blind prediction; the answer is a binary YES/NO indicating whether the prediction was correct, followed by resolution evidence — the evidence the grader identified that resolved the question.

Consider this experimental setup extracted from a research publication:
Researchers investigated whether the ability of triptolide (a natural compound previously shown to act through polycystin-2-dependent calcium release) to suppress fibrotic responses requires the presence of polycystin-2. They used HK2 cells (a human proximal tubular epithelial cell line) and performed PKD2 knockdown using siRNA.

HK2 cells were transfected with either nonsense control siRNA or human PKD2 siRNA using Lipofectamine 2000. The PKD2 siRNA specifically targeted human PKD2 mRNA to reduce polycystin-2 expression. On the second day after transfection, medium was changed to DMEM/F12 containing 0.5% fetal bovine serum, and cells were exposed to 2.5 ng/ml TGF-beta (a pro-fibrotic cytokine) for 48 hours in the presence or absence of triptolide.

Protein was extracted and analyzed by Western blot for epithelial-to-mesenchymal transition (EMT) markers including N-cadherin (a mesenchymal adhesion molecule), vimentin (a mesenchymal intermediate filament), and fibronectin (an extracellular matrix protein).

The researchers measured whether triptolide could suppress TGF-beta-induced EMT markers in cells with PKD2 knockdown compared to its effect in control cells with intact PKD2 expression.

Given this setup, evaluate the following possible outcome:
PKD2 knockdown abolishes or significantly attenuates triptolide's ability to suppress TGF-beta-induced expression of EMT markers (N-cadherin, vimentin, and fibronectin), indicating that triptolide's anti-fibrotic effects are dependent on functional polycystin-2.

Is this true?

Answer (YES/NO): YES